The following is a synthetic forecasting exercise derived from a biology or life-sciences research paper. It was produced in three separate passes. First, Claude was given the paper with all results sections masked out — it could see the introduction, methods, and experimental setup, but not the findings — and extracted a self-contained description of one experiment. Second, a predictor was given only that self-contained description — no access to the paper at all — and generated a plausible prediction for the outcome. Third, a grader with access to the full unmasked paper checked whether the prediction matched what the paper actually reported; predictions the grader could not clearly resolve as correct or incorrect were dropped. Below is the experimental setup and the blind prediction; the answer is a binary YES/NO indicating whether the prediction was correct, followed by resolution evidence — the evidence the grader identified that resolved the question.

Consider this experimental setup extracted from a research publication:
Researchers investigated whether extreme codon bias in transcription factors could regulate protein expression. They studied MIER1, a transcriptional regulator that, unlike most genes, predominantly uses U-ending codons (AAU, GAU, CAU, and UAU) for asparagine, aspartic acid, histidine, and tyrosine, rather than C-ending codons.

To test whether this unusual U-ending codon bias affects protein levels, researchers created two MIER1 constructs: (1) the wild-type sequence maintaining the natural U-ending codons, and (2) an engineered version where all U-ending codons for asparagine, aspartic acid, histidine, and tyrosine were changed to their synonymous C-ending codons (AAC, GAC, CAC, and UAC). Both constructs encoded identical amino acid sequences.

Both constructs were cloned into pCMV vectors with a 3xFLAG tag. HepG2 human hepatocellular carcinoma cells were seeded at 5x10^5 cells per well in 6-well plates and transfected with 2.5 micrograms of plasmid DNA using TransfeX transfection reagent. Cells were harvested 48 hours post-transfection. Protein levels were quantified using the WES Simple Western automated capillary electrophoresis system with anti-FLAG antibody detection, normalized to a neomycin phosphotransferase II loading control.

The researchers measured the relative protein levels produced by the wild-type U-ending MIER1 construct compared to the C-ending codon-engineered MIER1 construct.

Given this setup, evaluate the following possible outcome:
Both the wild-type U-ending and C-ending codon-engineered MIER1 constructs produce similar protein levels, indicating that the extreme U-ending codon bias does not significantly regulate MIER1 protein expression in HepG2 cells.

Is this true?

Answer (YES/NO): NO